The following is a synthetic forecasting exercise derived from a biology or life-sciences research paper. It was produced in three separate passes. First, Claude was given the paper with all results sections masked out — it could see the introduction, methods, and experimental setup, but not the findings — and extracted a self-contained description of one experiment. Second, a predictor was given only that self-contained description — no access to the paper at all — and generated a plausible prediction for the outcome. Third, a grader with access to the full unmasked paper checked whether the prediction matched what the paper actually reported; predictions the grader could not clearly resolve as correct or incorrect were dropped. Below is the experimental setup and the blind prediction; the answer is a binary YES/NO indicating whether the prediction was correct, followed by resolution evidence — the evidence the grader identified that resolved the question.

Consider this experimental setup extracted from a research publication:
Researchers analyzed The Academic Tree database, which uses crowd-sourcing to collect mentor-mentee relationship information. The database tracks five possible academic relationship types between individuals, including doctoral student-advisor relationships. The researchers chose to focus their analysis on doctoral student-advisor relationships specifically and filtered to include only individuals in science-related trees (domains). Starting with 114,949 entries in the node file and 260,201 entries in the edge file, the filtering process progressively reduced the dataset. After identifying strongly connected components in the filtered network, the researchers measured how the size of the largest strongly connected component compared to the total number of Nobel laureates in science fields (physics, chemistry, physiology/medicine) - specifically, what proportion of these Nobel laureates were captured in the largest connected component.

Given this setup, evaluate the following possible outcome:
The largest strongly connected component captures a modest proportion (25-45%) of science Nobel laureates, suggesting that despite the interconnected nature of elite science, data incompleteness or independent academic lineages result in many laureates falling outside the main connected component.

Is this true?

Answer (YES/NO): NO